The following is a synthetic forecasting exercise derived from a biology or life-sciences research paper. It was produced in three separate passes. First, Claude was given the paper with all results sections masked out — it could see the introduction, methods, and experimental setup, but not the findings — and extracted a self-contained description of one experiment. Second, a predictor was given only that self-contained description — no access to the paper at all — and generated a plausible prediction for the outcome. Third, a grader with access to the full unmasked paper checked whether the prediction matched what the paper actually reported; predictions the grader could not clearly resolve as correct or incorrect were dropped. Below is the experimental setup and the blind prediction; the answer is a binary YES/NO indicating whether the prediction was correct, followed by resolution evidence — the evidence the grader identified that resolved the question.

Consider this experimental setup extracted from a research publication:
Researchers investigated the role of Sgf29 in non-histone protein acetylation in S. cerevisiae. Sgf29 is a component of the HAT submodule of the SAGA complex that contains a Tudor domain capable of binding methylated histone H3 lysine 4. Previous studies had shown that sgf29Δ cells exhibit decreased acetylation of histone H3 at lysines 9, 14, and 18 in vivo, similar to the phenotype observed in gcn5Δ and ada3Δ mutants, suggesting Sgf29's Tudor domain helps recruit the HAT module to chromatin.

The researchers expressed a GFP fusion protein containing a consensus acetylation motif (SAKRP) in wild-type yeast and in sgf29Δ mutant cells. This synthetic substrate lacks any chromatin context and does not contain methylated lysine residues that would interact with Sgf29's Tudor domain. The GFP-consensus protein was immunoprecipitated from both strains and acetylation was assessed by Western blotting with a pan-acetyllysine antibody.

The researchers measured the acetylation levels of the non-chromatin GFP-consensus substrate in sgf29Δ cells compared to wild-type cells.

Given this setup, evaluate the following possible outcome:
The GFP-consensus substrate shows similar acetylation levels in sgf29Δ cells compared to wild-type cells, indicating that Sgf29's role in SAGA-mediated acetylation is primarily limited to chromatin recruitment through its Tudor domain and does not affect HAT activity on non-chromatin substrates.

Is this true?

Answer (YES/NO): YES